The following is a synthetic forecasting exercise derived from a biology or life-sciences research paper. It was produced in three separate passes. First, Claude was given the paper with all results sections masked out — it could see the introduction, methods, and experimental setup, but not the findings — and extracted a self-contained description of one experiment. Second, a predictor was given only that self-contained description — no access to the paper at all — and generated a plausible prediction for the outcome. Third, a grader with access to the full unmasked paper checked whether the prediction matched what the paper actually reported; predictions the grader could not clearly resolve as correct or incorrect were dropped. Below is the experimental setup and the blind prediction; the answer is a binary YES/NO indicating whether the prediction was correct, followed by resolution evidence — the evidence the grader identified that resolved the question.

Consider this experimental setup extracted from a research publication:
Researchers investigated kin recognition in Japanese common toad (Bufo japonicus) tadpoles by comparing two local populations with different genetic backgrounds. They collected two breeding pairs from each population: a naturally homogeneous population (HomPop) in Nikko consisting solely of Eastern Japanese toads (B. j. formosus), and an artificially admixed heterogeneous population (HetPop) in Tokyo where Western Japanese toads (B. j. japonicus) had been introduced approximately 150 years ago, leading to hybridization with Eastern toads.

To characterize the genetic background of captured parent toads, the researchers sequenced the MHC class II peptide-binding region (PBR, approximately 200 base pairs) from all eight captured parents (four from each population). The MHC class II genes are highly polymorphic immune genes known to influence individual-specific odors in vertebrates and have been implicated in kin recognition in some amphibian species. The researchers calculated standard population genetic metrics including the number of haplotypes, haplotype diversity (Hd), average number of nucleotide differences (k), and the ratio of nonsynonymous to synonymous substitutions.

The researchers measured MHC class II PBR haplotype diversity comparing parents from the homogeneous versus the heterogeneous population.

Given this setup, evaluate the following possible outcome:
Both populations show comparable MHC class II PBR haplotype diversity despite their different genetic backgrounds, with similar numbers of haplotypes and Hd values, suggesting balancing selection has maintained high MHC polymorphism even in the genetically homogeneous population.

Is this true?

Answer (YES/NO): NO